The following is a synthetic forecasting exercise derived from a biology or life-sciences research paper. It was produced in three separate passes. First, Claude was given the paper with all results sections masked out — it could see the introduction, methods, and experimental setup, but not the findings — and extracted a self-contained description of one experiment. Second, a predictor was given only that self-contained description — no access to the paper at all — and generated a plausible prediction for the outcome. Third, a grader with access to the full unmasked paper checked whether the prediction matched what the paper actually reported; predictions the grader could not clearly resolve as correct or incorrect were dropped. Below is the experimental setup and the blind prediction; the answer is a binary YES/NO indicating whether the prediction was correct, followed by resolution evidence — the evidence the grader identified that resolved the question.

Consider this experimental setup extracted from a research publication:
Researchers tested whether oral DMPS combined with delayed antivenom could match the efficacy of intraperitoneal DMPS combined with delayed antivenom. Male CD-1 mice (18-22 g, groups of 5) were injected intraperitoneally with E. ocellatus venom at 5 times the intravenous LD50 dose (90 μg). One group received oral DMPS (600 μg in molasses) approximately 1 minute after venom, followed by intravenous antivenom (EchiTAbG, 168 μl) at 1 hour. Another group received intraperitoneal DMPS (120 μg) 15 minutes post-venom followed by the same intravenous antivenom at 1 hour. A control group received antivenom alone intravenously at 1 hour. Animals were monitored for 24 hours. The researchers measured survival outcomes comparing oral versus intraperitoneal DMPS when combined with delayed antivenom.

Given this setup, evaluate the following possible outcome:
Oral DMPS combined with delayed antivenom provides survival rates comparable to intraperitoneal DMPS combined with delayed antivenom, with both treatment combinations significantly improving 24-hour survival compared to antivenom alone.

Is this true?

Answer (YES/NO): YES